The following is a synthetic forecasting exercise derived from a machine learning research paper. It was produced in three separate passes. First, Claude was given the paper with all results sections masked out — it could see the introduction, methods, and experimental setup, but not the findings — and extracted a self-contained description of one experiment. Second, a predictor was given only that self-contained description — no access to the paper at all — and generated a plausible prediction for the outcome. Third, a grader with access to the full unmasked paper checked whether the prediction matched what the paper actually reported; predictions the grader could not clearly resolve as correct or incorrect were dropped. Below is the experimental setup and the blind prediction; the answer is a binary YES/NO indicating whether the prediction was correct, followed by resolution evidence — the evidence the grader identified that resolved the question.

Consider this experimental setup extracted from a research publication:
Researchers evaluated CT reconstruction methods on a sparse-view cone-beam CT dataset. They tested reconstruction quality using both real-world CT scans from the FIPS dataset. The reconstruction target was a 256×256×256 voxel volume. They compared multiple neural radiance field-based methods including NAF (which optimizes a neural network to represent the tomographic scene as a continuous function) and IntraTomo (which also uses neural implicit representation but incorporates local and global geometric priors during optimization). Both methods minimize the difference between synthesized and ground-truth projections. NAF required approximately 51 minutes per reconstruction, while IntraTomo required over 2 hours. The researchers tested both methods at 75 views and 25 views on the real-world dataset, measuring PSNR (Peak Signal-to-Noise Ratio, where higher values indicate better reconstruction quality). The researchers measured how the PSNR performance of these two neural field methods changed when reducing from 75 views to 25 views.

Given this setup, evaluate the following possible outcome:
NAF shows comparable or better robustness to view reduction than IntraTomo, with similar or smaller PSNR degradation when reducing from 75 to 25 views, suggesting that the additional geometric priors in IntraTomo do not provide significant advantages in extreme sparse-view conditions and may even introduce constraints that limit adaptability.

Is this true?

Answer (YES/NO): NO